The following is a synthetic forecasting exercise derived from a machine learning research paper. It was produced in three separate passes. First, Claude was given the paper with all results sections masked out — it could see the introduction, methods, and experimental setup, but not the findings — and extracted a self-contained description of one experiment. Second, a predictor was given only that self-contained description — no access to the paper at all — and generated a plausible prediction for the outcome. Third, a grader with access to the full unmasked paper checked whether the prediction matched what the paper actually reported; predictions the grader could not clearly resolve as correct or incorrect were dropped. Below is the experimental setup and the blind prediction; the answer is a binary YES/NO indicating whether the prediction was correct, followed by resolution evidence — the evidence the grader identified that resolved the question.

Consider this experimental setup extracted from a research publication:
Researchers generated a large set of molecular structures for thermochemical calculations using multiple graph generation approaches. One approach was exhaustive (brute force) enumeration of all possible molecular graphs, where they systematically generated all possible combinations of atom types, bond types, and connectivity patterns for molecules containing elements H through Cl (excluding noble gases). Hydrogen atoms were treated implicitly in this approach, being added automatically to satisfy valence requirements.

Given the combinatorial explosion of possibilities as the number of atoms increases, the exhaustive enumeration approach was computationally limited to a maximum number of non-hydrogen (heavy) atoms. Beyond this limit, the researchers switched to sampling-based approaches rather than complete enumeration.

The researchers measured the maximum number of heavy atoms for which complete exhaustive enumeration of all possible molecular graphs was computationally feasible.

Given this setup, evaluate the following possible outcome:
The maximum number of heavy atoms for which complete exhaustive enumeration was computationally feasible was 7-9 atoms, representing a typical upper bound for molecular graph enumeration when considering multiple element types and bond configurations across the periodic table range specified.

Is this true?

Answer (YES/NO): NO